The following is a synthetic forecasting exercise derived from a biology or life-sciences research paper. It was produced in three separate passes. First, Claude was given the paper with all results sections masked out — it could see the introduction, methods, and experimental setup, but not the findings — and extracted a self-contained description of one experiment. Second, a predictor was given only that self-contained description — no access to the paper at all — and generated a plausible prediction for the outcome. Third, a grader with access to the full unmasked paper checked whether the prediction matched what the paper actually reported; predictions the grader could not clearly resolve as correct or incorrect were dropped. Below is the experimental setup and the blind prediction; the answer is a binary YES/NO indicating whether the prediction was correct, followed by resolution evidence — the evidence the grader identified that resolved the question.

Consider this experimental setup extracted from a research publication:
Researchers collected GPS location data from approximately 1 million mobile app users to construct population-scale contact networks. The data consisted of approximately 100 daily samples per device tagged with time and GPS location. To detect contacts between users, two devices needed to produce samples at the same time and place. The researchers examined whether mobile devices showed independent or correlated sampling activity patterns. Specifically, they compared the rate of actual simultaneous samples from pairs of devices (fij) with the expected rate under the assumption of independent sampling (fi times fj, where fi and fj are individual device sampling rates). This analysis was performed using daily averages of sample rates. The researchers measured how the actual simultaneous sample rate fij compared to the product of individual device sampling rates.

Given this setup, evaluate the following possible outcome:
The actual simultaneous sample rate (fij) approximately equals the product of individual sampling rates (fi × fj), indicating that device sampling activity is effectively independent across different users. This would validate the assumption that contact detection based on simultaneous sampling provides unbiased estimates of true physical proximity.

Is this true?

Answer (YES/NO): NO